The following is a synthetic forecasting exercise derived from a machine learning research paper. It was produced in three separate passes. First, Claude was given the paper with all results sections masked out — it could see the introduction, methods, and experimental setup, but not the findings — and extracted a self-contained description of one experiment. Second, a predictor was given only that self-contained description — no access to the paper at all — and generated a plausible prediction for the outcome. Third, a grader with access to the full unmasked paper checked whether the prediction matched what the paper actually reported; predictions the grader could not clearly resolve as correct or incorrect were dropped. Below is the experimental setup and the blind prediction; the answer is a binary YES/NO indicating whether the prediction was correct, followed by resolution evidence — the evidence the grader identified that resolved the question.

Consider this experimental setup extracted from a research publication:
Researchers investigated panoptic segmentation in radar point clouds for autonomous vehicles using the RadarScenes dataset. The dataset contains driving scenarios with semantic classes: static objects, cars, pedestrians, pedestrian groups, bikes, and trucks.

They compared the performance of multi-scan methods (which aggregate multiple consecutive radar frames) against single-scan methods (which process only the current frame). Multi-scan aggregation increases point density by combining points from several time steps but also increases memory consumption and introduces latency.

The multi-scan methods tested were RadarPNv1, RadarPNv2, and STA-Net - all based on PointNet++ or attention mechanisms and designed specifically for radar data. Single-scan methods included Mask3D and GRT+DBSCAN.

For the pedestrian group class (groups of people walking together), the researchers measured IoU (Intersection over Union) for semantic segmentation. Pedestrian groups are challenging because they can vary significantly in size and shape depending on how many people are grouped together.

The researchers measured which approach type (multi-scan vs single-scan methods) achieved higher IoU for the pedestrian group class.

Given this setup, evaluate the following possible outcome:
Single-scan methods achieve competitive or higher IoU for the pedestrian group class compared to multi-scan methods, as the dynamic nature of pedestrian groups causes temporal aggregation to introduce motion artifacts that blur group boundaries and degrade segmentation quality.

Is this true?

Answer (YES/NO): NO